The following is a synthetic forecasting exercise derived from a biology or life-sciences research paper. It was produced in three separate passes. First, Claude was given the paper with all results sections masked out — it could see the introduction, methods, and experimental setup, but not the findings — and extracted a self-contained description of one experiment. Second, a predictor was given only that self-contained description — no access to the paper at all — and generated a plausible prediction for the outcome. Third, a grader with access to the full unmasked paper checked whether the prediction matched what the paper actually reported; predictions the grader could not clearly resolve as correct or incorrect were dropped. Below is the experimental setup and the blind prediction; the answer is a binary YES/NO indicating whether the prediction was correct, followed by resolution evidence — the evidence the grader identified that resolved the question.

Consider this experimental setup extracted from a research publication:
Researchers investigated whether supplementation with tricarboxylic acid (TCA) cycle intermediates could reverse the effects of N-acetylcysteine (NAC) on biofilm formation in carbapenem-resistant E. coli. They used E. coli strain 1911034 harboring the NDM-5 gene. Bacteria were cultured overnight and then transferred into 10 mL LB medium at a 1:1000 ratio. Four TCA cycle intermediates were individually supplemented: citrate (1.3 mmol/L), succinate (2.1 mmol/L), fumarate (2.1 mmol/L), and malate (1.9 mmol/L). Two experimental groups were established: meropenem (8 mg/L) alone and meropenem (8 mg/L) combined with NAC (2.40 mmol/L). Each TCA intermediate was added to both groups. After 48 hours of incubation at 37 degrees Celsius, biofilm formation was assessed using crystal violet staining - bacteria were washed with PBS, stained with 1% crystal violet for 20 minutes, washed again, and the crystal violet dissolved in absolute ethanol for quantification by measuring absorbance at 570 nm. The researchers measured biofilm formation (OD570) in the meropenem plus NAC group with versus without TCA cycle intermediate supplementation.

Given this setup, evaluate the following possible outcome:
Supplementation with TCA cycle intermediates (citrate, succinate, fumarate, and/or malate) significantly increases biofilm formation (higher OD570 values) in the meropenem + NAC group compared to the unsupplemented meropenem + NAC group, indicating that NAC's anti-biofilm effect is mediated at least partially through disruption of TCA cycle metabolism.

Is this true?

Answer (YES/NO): YES